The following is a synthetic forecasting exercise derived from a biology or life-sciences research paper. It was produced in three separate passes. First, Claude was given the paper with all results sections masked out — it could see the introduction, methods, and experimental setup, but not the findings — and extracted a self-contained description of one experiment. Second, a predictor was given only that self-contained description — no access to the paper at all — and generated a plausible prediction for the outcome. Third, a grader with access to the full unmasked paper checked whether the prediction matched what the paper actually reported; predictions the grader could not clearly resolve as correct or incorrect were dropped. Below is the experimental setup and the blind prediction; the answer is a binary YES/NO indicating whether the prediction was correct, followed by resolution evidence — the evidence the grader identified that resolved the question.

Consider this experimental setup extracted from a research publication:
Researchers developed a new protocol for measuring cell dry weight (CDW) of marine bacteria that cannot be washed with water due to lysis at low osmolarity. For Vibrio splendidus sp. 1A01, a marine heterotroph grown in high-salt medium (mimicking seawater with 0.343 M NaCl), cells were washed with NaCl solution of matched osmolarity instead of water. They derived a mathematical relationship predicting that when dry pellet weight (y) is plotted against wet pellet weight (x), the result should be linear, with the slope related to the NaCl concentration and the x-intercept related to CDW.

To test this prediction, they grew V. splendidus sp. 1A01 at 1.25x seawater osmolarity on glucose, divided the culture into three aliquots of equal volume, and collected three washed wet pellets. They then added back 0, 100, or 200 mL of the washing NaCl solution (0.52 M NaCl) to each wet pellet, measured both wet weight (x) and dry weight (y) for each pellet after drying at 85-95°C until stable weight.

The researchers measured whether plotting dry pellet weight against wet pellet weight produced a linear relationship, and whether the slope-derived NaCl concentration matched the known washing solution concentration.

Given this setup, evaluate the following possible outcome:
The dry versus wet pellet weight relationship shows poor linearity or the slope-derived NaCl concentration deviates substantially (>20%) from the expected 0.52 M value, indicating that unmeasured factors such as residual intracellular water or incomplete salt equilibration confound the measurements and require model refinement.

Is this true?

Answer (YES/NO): NO